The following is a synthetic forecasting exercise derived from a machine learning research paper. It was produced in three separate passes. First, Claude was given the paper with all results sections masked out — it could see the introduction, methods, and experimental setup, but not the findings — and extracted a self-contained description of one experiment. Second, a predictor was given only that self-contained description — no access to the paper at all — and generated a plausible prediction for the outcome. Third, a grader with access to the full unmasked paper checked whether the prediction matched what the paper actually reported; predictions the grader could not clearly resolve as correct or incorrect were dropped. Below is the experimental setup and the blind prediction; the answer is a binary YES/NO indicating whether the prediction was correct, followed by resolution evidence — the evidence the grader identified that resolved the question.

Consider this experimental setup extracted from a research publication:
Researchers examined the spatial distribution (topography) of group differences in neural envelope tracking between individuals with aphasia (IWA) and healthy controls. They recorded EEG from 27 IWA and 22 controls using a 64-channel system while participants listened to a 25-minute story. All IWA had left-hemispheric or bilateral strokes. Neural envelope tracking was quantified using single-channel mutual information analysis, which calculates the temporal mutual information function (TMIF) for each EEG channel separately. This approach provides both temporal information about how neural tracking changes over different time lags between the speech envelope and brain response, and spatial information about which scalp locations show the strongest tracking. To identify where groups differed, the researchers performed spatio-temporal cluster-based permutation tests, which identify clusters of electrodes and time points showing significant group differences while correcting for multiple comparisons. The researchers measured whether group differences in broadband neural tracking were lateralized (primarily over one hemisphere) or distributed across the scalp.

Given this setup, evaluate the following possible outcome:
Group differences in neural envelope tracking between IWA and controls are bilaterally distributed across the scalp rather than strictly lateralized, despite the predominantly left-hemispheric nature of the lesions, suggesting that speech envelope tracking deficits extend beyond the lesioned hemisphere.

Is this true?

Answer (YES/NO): YES